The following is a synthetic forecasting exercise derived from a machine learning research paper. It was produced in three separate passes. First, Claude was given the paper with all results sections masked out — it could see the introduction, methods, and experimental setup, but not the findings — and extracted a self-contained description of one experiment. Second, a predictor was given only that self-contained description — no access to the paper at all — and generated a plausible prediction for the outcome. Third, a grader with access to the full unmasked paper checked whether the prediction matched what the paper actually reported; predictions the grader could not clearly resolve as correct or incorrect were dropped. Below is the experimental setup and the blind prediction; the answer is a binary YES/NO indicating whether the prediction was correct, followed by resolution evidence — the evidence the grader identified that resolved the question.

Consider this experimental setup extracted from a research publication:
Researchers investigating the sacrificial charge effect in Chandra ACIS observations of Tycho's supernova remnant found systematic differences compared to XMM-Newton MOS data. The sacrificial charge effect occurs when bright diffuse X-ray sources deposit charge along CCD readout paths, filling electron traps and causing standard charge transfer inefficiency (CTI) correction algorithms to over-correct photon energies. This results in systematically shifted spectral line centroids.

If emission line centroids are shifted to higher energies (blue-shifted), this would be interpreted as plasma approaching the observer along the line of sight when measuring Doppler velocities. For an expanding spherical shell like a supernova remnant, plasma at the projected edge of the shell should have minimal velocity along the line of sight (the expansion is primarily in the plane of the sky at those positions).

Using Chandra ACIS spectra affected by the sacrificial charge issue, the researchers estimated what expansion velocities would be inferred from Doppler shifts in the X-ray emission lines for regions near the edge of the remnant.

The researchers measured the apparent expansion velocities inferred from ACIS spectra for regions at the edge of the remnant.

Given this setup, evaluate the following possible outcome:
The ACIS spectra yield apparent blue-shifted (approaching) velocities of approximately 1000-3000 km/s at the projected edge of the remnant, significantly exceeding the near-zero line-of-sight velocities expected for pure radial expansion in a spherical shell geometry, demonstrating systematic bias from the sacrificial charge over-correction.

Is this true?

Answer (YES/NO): NO